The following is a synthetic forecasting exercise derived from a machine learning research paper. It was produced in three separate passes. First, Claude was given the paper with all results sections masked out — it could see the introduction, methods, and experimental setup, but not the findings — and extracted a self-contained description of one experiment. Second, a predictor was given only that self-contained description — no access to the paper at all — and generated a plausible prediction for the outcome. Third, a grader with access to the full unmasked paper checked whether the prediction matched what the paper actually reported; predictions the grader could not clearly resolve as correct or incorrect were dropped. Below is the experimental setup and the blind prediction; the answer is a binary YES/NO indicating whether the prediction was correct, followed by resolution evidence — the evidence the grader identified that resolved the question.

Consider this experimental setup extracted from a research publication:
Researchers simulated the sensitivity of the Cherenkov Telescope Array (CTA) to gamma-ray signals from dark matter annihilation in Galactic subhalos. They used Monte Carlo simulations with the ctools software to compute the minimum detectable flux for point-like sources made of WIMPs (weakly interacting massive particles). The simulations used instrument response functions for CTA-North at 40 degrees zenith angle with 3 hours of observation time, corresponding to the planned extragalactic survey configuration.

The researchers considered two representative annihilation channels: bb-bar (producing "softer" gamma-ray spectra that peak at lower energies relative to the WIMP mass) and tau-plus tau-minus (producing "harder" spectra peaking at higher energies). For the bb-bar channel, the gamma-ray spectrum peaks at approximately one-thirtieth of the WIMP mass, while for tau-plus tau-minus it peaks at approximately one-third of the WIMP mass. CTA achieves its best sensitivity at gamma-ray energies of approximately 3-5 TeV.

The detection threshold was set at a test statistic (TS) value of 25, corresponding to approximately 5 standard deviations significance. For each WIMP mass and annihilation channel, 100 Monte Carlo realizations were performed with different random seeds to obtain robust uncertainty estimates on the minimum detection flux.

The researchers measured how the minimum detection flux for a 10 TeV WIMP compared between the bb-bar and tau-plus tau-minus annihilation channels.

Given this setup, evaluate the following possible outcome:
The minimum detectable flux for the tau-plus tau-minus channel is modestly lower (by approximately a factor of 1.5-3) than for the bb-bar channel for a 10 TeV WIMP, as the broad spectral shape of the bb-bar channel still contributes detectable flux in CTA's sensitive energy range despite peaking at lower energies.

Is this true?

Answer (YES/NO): NO